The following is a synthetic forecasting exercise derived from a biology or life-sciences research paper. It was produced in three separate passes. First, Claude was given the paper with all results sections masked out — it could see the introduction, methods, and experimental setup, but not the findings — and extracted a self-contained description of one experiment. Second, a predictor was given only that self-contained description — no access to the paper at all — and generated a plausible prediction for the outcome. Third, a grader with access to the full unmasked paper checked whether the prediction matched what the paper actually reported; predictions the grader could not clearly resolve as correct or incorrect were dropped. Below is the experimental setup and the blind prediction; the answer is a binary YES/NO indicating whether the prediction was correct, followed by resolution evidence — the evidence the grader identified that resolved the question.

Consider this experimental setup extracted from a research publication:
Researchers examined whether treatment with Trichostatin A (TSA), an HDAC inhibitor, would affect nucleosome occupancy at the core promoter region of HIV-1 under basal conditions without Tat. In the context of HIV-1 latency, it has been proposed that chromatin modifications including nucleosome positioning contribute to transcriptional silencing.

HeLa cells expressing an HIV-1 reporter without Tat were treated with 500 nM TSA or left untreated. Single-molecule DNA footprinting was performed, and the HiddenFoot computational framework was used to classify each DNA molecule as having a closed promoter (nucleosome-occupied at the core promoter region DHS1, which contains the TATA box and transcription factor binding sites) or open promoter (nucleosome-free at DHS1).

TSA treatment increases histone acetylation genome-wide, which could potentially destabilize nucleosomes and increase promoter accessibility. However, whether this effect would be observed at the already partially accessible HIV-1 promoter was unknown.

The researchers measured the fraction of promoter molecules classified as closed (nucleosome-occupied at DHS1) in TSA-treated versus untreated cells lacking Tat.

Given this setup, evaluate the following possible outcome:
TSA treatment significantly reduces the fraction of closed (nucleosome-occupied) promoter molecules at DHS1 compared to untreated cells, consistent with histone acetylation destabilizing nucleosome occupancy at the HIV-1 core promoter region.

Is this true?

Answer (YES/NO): YES